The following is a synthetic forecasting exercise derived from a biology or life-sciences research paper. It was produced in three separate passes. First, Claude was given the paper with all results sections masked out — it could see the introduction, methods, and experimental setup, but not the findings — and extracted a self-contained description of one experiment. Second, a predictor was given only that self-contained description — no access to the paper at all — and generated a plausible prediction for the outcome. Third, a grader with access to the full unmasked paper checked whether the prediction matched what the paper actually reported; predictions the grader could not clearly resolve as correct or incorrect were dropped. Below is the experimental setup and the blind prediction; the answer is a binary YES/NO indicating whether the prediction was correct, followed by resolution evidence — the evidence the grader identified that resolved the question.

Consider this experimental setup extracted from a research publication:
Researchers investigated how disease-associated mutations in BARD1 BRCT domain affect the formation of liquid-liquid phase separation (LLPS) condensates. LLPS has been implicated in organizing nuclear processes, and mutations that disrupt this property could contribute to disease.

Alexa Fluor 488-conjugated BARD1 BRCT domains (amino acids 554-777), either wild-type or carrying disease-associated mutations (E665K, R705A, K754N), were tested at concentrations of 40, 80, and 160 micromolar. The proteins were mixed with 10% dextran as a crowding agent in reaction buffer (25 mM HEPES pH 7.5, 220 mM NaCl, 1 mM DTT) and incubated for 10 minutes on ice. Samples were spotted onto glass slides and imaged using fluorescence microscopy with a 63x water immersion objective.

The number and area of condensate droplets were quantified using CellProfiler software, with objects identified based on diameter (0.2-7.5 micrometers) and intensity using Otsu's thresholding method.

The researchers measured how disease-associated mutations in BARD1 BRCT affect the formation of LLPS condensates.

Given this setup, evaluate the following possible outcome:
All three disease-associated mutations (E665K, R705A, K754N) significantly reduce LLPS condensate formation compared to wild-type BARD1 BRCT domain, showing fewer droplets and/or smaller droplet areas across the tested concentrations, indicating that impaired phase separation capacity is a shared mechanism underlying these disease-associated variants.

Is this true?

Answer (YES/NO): NO